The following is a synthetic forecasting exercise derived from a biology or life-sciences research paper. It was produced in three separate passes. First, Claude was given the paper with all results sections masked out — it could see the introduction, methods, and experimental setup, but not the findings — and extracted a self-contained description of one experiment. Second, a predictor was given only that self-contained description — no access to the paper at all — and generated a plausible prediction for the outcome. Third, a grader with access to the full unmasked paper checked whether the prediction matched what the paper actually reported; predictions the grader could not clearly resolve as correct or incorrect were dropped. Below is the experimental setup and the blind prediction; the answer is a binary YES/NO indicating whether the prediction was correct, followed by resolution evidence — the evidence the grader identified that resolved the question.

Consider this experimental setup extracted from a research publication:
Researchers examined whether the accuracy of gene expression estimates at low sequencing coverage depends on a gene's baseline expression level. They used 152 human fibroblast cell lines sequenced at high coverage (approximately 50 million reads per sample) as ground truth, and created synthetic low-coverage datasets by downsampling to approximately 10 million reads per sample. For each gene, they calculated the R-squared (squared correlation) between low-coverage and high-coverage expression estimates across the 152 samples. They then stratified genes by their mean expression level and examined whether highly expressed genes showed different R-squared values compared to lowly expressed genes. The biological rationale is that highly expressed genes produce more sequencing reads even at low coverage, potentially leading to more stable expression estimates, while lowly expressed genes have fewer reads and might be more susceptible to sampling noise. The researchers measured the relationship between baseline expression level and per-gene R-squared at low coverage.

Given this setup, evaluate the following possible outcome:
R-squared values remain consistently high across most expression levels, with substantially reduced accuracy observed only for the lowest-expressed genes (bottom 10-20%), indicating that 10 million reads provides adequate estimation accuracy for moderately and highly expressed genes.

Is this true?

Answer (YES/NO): NO